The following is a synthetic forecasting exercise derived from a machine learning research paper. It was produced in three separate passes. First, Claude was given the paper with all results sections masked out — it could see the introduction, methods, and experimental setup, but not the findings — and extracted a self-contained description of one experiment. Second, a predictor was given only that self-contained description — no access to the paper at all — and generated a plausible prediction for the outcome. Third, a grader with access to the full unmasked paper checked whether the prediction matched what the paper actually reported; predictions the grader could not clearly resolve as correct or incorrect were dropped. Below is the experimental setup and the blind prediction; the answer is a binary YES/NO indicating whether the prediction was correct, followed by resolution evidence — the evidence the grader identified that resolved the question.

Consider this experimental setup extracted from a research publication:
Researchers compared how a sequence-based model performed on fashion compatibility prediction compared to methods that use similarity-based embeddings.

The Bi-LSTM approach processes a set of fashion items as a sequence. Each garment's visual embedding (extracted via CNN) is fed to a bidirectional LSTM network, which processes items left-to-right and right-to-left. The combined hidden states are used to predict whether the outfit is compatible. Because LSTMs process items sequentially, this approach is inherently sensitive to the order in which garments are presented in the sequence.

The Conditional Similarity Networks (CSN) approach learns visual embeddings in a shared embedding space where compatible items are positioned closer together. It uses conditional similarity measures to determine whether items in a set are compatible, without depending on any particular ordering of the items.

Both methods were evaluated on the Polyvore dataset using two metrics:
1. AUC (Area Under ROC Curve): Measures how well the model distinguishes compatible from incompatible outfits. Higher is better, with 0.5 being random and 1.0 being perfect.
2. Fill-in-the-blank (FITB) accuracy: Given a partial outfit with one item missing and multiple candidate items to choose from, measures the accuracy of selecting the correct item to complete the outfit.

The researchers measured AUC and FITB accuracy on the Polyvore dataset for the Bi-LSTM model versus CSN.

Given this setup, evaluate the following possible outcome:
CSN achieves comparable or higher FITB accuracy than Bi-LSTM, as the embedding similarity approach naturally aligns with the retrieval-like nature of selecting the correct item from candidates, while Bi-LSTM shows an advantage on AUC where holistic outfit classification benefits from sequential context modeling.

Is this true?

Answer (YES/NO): NO